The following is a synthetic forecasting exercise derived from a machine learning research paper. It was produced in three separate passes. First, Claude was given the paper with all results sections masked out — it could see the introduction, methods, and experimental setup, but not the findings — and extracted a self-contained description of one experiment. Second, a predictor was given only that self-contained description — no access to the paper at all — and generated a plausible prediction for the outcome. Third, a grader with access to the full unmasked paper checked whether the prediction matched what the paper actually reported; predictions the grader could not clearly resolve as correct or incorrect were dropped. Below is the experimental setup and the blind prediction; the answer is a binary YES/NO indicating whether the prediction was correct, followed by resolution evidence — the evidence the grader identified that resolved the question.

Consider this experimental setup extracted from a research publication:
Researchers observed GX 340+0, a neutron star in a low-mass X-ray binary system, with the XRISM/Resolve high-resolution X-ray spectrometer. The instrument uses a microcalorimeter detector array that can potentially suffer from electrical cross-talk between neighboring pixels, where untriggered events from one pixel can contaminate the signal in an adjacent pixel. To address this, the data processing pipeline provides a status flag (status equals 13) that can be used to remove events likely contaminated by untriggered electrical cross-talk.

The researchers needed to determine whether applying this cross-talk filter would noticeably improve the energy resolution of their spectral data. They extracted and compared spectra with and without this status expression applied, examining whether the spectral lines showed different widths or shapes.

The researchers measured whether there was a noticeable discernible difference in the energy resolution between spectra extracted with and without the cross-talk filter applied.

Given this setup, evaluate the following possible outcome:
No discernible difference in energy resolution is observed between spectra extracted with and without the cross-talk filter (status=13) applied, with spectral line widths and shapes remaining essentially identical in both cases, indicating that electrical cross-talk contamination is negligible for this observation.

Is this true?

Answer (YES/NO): YES